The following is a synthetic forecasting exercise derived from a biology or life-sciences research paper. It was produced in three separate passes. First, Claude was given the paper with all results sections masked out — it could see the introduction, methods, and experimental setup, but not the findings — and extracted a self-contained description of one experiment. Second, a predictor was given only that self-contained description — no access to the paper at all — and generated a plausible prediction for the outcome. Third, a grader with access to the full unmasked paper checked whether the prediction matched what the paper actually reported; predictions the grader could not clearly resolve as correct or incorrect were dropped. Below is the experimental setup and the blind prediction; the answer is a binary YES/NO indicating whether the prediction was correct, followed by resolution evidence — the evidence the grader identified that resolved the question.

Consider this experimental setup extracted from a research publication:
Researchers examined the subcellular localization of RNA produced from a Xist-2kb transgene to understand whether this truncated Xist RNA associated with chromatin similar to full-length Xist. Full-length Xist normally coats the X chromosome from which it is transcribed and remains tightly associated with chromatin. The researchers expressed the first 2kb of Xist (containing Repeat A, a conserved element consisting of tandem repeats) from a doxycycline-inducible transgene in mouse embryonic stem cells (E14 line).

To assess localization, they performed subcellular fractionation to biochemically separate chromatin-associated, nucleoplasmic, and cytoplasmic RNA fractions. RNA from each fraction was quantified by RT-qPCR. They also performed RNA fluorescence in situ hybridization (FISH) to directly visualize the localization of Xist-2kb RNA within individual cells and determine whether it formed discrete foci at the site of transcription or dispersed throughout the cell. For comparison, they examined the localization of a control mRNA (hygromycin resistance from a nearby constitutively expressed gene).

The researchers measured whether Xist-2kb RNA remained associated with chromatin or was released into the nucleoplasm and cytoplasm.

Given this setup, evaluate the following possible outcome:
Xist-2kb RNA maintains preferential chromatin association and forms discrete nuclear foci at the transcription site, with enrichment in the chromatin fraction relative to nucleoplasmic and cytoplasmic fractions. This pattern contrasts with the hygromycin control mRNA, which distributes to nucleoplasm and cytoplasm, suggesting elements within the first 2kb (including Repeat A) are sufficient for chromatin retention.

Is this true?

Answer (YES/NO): YES